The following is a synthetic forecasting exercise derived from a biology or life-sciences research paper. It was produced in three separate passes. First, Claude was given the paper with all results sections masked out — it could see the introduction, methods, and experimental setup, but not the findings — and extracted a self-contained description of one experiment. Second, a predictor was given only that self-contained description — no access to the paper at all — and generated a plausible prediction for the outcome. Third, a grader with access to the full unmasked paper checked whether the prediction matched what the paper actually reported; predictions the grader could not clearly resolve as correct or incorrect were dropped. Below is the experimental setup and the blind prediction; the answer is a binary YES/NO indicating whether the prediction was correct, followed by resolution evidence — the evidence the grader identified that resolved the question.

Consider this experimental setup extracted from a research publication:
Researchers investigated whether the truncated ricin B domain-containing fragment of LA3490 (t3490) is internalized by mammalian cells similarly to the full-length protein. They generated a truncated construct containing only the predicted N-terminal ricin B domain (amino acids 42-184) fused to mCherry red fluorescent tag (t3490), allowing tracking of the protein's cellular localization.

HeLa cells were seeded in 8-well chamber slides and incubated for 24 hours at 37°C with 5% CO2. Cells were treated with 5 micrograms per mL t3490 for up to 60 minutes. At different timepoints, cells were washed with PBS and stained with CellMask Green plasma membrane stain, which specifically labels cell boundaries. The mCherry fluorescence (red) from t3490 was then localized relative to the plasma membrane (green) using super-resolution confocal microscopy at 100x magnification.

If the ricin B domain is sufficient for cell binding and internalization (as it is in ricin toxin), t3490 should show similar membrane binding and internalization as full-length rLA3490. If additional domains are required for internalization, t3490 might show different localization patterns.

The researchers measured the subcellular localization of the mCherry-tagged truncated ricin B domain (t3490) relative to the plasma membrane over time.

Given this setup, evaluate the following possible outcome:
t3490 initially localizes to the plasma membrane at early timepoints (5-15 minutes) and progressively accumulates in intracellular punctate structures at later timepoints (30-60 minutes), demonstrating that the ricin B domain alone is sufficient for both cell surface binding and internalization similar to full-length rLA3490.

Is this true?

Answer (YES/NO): NO